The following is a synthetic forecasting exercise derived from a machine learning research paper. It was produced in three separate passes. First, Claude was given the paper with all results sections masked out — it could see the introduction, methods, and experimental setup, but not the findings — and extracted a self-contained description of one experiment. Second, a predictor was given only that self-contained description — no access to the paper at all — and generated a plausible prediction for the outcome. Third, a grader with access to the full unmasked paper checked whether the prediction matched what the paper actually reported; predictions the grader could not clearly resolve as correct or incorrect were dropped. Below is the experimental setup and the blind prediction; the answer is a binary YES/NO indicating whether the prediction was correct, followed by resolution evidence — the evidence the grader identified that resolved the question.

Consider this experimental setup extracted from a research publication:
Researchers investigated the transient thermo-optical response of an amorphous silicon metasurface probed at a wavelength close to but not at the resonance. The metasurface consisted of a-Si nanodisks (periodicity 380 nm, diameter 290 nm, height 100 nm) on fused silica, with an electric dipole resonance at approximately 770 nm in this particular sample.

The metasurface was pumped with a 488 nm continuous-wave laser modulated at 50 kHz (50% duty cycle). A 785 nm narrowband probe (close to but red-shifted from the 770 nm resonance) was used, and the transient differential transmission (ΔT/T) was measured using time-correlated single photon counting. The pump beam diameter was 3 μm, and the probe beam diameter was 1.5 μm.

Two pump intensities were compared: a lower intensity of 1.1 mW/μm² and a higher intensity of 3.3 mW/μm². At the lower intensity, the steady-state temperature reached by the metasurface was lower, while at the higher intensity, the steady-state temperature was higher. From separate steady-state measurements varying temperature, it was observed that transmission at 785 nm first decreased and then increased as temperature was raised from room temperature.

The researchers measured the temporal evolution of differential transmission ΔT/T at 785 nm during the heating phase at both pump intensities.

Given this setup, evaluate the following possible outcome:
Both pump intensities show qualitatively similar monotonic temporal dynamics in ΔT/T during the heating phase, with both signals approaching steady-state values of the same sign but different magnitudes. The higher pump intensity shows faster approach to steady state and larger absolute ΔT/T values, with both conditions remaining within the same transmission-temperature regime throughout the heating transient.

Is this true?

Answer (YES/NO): NO